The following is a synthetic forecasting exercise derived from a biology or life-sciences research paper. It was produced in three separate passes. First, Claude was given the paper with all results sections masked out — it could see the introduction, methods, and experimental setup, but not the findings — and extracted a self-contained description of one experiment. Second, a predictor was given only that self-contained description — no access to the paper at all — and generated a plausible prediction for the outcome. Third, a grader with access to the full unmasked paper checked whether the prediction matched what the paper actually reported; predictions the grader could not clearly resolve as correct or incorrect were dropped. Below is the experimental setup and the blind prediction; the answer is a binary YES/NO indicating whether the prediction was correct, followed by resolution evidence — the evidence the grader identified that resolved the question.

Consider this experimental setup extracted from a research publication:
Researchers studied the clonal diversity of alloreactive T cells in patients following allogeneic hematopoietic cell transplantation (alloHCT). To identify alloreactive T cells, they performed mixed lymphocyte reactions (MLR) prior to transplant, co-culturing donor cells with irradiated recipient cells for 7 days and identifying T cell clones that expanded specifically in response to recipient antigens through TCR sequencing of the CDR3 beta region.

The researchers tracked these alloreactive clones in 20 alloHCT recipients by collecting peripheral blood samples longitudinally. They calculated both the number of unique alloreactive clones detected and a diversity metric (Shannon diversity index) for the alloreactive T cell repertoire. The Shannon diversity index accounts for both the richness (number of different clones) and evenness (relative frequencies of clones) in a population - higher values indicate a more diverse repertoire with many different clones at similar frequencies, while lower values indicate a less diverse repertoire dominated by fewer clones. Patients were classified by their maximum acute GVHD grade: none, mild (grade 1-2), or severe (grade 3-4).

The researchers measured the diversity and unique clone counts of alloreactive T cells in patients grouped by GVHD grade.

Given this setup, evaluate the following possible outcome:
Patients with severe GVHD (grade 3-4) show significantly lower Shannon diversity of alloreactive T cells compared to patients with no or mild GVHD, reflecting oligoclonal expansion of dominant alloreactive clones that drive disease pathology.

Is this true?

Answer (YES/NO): NO